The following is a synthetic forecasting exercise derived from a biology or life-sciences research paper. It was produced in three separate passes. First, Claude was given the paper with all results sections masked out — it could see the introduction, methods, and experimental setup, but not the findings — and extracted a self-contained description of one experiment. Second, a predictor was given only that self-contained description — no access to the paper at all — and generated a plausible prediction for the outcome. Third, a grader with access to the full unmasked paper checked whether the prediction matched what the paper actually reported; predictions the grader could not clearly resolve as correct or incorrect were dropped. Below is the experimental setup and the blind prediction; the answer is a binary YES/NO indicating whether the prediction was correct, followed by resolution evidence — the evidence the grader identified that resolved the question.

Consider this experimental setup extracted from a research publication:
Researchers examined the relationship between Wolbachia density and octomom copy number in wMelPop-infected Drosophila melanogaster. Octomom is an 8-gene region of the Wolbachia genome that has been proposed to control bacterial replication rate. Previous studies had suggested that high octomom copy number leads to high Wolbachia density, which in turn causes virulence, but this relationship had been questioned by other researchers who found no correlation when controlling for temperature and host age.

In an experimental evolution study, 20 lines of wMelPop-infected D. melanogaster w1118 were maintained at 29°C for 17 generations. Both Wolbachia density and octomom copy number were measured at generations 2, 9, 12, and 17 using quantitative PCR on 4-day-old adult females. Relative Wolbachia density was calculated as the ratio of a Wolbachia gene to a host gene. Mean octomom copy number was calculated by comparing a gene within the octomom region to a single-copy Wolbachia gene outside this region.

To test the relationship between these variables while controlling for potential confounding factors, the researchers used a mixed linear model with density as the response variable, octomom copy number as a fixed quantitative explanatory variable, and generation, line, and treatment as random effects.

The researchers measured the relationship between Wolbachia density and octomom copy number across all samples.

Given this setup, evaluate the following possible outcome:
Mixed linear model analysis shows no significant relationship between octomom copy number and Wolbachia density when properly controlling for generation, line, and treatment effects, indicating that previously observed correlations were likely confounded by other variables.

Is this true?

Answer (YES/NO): NO